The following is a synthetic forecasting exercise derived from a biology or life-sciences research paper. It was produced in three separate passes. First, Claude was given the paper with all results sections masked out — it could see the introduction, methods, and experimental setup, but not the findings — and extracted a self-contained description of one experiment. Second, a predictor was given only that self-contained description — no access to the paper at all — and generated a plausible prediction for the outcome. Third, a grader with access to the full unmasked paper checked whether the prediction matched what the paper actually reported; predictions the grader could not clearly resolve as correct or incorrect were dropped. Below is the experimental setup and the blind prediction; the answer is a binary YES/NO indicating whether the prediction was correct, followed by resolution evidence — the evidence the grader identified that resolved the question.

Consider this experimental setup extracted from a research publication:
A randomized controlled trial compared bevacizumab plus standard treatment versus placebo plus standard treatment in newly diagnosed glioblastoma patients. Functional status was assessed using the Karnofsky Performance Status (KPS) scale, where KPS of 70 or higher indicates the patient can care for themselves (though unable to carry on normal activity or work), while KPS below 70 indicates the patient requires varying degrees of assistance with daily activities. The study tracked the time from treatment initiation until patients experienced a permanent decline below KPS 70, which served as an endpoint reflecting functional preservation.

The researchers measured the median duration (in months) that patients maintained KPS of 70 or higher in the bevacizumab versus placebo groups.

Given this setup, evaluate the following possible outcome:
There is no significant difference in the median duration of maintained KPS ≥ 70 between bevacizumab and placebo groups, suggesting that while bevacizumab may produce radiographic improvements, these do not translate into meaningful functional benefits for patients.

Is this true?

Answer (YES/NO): NO